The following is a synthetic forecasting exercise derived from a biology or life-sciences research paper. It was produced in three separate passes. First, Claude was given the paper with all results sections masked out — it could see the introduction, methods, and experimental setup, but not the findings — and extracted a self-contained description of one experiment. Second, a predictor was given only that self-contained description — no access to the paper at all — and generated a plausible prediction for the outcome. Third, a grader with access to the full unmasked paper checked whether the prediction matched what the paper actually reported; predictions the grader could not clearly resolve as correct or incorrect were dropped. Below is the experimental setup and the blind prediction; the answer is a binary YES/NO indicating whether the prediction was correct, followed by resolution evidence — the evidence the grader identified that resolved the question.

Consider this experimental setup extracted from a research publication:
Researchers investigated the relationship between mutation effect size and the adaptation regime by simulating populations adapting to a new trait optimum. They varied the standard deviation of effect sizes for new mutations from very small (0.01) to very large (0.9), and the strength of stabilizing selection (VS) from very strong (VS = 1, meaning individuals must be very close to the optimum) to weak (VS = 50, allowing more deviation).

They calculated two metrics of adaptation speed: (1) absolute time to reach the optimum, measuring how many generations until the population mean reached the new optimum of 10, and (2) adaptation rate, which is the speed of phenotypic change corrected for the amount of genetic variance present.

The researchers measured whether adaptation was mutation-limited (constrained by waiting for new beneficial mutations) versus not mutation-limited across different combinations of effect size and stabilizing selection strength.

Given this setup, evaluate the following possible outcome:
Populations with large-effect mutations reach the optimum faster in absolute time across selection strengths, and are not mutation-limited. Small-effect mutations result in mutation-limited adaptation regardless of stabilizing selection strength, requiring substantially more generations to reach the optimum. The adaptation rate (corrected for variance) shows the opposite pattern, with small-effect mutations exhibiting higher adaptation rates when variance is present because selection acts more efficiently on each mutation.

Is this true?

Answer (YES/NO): NO